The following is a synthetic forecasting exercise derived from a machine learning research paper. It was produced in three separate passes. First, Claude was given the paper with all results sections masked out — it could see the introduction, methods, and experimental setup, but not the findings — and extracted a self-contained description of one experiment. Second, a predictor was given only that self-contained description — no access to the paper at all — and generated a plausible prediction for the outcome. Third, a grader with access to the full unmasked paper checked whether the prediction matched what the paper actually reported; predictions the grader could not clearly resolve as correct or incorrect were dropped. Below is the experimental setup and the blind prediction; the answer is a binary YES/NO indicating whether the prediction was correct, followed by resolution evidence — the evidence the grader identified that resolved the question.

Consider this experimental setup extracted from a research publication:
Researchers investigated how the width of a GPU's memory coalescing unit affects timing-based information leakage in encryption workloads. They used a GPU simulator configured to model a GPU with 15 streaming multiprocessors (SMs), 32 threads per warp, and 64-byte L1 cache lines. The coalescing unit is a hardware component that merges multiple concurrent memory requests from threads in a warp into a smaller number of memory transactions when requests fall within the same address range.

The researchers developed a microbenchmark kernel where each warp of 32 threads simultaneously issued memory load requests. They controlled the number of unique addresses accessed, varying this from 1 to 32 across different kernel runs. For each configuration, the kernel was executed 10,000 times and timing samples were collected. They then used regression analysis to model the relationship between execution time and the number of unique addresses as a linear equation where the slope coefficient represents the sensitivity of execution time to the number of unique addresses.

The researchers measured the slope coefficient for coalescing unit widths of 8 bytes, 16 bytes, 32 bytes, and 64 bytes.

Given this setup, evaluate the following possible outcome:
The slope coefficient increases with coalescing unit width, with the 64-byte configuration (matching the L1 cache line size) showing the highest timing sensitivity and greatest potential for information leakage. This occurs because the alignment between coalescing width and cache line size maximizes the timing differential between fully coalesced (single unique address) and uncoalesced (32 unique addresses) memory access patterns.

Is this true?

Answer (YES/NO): NO